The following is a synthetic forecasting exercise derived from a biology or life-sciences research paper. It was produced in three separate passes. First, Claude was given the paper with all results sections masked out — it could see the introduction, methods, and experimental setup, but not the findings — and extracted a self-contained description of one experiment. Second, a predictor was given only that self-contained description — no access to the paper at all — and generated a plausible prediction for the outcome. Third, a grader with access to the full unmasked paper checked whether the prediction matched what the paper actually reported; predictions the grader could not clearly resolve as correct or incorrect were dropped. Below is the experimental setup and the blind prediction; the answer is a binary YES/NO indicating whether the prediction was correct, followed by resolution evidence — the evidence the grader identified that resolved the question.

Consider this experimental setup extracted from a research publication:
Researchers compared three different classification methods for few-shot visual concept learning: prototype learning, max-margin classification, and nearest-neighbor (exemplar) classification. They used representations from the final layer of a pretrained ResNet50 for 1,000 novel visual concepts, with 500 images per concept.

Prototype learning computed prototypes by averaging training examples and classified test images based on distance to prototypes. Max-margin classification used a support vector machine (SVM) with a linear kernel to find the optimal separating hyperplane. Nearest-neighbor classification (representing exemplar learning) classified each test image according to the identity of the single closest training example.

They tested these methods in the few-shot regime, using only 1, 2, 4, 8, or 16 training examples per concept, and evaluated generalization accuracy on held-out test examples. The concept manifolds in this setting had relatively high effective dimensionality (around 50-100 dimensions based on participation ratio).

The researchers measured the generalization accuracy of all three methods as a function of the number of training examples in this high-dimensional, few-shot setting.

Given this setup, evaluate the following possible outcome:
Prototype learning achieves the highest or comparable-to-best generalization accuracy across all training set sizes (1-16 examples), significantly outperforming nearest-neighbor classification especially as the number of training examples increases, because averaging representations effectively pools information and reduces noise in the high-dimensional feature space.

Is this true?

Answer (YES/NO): NO